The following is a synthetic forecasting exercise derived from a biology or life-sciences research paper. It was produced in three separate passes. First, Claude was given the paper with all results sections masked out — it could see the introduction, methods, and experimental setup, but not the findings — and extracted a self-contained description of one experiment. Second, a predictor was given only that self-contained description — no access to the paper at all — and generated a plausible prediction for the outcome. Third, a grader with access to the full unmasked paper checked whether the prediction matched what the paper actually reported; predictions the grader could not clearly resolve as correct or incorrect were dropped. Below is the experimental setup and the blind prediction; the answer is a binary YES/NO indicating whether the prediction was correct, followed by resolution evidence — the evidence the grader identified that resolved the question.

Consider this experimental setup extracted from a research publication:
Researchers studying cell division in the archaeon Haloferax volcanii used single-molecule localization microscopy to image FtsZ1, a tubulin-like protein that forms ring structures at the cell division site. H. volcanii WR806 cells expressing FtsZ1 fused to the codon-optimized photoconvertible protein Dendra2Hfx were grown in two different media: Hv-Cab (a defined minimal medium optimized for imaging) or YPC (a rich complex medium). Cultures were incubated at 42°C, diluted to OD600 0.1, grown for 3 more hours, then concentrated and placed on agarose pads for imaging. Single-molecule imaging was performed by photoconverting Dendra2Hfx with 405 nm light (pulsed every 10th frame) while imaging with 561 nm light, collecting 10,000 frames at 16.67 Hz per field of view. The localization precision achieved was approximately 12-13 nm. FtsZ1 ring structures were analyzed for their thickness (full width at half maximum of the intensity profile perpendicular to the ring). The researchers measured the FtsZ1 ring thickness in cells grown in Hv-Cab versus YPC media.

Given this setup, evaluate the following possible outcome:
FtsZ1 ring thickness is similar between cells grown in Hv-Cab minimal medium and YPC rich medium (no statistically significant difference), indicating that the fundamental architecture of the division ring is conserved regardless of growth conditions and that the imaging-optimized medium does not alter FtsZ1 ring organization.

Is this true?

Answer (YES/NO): NO